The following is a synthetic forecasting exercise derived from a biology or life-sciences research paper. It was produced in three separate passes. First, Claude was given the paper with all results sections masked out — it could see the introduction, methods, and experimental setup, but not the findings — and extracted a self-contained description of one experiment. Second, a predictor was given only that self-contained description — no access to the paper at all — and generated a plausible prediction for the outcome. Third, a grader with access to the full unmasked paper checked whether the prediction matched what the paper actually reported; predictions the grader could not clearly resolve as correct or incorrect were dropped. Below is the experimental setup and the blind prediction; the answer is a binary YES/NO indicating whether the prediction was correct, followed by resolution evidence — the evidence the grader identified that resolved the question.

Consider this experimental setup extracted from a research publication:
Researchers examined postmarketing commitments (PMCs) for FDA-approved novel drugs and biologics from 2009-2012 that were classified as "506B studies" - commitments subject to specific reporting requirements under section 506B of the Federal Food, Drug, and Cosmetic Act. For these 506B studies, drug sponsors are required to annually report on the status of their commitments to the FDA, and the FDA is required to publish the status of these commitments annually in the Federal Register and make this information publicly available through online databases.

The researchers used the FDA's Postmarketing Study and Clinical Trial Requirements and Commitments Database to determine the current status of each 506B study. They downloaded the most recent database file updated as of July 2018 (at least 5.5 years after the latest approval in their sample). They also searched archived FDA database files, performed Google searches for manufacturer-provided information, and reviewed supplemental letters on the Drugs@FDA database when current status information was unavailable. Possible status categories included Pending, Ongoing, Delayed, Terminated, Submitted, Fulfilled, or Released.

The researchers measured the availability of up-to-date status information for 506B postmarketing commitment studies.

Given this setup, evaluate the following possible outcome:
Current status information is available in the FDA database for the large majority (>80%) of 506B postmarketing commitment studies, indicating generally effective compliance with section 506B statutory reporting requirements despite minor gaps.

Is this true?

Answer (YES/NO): NO